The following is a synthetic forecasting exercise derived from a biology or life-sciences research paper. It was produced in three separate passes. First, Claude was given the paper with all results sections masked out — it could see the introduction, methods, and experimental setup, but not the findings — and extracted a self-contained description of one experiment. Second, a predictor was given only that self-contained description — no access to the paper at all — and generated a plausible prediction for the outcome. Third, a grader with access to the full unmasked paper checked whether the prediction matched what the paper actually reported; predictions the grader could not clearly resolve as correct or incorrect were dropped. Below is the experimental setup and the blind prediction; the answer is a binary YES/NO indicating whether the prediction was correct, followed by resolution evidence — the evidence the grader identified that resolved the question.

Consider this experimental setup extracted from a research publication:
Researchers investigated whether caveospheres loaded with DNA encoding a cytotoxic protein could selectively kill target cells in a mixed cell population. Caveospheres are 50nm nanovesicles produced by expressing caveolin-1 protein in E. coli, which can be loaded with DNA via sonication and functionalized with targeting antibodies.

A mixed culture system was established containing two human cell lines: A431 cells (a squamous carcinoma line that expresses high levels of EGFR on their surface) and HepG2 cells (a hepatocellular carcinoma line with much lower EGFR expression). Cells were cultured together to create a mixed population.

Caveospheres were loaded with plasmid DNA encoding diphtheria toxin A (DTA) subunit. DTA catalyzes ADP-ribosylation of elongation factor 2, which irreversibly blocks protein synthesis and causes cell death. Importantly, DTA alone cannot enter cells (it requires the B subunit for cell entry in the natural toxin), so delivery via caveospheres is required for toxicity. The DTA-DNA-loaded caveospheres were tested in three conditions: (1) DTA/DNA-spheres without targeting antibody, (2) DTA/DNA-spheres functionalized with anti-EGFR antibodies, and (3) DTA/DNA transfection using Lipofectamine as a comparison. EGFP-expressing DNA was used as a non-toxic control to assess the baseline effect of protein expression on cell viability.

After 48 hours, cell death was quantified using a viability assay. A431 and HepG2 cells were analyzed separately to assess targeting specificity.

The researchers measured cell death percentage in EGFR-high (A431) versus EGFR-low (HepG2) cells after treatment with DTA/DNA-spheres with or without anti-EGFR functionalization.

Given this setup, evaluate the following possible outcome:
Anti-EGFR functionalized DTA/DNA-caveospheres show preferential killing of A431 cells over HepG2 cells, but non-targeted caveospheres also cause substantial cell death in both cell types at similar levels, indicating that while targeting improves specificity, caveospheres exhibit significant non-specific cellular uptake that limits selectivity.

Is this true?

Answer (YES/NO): NO